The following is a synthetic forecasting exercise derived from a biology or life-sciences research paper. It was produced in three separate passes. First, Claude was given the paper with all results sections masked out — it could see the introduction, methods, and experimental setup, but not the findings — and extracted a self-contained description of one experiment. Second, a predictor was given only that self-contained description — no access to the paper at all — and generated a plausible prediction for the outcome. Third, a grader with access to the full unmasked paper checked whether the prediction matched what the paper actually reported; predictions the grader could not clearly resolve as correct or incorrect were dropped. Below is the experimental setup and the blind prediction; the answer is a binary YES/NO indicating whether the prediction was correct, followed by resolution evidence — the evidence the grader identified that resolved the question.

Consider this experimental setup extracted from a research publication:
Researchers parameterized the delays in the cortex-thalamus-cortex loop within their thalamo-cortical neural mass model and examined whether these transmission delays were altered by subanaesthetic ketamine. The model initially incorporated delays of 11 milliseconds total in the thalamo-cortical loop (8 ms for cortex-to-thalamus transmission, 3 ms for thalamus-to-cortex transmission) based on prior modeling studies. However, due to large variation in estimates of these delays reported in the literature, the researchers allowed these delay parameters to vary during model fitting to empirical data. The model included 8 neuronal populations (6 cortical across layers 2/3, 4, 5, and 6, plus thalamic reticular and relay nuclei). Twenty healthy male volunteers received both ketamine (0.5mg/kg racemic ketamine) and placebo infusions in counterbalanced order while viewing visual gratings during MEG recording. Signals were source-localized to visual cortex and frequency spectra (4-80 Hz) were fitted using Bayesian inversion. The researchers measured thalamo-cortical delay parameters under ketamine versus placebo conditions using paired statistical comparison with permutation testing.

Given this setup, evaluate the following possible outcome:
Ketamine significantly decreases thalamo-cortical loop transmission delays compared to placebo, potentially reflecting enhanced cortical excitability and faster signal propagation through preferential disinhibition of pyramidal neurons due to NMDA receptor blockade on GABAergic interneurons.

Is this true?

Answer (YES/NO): NO